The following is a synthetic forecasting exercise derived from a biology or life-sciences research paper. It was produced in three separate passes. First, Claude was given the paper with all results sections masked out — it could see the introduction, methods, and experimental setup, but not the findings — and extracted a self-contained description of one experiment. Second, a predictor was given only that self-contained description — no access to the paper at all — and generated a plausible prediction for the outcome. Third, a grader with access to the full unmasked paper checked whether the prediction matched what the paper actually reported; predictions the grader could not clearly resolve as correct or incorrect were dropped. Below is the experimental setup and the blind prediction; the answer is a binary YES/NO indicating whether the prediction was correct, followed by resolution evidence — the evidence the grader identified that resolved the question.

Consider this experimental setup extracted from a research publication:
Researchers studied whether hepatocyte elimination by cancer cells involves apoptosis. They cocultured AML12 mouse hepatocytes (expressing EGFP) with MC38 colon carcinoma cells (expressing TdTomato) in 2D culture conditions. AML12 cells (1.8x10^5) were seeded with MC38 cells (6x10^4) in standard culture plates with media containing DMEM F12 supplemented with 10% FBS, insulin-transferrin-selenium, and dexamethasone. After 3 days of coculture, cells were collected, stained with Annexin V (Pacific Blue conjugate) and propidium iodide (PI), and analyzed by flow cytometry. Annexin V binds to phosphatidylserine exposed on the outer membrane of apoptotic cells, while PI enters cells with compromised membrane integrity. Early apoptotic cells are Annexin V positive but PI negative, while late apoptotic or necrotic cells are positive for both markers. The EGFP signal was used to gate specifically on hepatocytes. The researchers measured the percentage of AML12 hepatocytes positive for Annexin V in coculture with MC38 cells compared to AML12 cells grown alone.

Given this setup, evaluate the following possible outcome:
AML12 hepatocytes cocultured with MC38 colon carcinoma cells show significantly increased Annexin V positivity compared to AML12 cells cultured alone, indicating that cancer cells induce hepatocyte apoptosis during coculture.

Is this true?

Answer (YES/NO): NO